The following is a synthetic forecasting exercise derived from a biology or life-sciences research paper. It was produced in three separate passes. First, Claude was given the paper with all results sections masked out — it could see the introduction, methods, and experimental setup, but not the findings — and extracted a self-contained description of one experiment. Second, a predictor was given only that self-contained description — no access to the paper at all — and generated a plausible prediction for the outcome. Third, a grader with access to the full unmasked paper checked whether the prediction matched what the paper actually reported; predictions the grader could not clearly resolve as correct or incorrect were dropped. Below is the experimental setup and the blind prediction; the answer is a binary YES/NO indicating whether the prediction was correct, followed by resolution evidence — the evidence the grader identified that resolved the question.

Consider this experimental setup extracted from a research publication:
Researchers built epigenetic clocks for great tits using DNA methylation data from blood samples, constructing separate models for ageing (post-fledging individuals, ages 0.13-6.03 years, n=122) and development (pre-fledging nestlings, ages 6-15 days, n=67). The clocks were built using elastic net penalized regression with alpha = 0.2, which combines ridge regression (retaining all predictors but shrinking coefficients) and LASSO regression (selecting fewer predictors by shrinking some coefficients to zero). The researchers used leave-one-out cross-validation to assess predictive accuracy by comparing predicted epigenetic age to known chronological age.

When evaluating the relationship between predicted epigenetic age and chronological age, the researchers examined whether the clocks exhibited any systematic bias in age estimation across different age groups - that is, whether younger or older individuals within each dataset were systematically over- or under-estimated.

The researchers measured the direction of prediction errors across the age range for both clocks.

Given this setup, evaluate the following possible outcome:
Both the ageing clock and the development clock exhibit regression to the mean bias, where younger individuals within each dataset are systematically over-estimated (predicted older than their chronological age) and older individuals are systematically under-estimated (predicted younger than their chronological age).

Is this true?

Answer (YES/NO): NO